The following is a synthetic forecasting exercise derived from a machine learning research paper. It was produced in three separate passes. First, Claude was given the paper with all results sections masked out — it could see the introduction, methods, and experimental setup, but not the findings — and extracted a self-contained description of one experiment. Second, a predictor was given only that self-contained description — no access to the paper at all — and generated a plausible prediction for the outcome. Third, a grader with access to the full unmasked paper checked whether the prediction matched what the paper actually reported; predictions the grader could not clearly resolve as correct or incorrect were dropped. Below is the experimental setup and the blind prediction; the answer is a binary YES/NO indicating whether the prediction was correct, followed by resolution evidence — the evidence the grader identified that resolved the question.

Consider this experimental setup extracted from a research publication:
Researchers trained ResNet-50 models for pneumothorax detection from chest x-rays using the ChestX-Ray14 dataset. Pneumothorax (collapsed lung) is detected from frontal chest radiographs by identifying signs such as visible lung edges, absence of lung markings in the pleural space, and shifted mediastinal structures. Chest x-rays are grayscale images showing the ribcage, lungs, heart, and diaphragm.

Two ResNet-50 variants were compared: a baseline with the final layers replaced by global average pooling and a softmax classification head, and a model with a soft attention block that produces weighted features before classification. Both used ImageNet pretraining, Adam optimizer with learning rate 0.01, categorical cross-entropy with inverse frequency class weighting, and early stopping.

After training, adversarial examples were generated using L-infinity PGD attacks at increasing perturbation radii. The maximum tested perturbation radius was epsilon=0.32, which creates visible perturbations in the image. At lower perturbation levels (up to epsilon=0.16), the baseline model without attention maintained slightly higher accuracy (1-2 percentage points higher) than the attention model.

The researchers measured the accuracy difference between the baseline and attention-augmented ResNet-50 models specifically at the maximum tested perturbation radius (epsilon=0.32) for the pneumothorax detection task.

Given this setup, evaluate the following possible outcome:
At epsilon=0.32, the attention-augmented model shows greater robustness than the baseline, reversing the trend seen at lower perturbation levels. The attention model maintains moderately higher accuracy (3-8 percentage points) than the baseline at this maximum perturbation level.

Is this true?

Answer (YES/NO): NO